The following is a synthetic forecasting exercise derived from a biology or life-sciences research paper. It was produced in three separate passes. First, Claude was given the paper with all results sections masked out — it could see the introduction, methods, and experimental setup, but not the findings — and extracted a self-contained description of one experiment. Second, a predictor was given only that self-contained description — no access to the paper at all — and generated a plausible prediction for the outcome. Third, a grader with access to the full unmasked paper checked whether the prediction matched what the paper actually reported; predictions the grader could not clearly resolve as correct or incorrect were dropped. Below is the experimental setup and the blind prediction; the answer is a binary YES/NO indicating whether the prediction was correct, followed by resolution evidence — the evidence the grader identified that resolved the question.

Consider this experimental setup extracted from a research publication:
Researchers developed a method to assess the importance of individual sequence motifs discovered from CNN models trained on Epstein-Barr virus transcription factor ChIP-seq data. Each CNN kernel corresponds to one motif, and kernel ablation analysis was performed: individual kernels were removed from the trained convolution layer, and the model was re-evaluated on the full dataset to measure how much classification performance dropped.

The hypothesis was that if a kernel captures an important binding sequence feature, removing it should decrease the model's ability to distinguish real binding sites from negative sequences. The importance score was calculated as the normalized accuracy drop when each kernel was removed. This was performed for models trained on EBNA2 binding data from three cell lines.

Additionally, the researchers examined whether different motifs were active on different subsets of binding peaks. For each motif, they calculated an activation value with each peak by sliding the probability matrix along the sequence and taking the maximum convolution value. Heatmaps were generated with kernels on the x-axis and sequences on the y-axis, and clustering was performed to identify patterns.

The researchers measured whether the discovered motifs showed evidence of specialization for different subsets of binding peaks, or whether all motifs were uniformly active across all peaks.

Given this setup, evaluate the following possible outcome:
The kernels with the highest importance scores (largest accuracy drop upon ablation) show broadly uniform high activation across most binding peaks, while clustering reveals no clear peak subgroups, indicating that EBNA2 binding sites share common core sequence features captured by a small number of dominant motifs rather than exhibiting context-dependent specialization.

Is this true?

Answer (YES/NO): NO